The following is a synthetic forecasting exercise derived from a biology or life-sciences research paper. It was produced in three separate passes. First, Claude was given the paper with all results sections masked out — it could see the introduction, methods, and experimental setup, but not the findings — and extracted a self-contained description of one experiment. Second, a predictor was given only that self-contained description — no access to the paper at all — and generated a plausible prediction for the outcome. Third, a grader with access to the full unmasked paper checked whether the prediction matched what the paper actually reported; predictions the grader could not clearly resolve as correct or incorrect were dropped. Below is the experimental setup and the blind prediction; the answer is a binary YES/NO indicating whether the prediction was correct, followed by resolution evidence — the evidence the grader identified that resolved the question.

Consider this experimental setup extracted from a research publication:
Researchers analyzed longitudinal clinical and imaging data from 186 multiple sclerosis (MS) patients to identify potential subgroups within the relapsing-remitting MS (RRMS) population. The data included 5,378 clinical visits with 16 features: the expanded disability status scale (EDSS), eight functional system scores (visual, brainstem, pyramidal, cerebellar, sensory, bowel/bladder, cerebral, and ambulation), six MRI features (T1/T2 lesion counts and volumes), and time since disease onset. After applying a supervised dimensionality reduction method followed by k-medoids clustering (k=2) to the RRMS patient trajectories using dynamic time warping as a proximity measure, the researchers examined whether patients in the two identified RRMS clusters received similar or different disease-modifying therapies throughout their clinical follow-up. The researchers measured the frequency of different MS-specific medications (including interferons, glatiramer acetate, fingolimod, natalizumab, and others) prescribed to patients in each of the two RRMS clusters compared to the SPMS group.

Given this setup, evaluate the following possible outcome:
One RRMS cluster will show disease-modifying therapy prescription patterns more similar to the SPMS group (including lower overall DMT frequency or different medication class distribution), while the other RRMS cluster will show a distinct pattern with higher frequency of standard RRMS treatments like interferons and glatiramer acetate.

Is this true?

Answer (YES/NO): NO